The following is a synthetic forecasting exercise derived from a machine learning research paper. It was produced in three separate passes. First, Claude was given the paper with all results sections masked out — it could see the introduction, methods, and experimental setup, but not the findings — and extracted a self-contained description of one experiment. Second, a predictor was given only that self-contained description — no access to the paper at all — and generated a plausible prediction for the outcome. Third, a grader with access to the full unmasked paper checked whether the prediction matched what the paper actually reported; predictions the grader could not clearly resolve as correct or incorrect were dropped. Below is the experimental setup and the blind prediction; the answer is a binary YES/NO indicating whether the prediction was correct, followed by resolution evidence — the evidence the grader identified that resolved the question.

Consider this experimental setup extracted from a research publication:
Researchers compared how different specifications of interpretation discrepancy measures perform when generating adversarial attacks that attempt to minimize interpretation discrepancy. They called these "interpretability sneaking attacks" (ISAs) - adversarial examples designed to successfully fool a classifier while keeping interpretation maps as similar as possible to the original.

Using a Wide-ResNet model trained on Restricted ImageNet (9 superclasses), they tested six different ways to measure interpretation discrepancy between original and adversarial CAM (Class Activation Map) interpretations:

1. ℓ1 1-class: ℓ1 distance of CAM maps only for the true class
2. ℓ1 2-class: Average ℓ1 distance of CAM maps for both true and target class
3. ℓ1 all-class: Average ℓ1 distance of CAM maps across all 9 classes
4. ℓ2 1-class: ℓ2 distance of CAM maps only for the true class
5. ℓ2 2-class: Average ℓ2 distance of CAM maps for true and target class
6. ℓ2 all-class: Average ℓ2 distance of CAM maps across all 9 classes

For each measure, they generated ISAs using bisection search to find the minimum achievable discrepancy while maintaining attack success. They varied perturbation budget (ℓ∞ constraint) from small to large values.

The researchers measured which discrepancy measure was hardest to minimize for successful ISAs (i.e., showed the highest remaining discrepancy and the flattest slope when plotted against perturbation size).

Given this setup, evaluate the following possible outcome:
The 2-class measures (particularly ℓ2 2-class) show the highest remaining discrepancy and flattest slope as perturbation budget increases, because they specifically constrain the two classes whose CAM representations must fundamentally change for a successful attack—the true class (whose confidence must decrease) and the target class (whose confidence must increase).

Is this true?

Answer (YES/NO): NO